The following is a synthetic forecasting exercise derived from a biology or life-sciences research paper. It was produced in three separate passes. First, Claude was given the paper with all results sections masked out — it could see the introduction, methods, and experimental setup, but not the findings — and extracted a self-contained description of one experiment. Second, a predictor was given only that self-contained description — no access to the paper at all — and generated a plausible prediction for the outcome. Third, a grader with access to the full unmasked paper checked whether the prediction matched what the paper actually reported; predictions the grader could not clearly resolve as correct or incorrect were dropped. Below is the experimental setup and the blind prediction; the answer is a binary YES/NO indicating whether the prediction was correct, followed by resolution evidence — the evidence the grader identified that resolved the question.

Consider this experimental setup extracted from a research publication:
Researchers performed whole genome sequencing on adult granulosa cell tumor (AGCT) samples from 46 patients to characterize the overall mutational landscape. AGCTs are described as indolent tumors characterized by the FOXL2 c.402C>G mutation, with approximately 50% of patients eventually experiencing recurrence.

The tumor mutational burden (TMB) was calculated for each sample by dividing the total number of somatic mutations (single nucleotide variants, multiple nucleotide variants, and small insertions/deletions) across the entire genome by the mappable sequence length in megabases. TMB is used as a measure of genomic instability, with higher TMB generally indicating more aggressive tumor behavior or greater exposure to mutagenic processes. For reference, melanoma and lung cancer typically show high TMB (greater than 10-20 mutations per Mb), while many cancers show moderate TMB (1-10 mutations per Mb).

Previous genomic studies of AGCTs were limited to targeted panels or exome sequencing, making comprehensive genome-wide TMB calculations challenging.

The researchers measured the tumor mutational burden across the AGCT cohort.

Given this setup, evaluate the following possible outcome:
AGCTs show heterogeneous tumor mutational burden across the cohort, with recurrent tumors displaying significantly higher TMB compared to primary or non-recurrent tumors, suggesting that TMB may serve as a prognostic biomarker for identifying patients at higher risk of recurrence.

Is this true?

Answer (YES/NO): NO